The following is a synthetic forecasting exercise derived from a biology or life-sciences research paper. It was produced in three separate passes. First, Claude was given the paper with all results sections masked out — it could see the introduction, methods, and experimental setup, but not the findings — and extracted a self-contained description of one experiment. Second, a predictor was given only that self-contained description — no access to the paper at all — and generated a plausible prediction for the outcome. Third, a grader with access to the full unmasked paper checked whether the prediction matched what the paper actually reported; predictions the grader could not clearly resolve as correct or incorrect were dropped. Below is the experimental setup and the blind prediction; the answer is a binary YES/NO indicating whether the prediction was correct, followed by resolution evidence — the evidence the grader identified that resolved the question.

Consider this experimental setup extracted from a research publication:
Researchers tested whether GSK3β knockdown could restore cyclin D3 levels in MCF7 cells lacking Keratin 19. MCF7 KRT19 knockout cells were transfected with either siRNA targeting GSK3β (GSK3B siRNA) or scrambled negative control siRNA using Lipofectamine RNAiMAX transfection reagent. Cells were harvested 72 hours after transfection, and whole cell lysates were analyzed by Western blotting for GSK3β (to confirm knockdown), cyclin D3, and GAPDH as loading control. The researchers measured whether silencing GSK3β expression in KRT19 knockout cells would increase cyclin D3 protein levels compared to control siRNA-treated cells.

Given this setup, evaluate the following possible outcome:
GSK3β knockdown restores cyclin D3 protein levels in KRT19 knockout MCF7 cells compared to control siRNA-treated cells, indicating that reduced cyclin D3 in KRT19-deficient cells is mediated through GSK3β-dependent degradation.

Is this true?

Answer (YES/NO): YES